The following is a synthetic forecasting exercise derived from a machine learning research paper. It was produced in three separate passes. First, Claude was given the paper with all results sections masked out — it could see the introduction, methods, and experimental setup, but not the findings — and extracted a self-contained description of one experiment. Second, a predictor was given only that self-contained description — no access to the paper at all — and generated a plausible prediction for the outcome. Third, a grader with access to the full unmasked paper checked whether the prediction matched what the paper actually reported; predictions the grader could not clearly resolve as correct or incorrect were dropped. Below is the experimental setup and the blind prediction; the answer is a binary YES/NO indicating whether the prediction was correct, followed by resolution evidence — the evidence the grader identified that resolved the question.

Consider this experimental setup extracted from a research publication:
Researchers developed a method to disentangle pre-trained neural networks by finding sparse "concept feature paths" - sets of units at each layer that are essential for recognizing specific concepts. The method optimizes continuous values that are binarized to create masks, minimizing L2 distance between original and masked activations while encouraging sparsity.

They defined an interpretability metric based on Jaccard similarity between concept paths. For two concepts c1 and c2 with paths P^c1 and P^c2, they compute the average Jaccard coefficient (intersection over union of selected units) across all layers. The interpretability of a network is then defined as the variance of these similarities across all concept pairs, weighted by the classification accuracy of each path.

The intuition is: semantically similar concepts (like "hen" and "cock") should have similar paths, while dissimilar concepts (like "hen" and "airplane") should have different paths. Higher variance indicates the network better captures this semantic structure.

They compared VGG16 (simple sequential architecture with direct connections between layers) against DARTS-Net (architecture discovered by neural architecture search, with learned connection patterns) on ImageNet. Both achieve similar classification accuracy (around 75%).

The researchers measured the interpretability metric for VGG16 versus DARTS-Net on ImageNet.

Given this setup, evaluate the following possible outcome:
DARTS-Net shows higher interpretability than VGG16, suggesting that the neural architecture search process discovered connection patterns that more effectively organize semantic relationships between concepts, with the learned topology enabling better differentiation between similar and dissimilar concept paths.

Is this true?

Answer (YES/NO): NO